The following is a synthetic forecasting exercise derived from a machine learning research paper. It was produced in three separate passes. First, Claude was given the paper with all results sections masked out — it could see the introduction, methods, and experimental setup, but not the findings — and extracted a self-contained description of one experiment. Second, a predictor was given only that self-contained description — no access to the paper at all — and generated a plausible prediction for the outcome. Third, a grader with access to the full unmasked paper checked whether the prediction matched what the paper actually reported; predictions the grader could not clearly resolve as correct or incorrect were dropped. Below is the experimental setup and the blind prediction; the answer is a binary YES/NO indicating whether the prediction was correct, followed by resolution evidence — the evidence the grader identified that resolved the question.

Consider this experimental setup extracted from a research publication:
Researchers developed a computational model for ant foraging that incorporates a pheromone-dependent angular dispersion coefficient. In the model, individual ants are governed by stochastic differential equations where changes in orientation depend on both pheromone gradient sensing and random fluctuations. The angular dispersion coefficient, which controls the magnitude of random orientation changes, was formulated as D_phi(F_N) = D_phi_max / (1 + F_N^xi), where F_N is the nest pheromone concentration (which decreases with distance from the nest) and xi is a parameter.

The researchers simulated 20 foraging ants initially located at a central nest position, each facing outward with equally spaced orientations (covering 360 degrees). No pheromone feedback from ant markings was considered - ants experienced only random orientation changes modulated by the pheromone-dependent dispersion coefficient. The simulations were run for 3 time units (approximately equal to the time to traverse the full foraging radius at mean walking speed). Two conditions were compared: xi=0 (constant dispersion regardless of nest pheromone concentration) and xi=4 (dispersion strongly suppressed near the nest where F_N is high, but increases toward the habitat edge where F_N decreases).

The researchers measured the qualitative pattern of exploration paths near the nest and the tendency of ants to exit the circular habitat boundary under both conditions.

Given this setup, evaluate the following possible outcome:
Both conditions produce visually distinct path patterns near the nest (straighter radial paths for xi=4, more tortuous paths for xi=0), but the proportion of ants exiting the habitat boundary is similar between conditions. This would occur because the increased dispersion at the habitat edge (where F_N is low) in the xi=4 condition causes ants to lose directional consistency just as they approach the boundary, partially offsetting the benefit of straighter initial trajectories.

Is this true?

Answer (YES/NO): NO